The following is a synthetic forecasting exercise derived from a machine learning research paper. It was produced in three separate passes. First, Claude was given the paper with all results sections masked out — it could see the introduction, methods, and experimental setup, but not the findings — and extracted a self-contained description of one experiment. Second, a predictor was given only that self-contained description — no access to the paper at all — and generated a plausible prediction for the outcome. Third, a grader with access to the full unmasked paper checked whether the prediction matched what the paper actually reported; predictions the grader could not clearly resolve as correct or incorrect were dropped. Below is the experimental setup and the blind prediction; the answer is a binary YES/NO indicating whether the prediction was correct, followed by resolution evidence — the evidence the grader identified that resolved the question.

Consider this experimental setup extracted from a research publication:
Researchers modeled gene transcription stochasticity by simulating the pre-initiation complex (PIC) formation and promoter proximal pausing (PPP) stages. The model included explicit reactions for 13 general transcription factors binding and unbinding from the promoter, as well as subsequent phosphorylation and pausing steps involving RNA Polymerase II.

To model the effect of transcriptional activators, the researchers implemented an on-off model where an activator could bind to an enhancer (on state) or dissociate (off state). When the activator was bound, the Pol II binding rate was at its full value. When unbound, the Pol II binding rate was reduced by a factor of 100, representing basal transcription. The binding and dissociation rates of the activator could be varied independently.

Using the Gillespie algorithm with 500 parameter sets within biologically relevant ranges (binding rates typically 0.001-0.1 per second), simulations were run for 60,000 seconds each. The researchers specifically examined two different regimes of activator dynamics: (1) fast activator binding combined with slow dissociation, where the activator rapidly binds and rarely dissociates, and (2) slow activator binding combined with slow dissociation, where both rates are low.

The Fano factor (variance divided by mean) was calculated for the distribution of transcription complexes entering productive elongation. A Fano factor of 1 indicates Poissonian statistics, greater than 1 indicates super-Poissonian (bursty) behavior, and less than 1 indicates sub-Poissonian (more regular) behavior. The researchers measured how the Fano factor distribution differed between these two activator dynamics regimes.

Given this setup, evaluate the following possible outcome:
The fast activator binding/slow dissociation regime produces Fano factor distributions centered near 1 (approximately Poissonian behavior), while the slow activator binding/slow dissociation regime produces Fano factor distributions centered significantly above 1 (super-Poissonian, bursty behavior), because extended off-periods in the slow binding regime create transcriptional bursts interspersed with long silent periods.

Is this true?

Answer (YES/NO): NO